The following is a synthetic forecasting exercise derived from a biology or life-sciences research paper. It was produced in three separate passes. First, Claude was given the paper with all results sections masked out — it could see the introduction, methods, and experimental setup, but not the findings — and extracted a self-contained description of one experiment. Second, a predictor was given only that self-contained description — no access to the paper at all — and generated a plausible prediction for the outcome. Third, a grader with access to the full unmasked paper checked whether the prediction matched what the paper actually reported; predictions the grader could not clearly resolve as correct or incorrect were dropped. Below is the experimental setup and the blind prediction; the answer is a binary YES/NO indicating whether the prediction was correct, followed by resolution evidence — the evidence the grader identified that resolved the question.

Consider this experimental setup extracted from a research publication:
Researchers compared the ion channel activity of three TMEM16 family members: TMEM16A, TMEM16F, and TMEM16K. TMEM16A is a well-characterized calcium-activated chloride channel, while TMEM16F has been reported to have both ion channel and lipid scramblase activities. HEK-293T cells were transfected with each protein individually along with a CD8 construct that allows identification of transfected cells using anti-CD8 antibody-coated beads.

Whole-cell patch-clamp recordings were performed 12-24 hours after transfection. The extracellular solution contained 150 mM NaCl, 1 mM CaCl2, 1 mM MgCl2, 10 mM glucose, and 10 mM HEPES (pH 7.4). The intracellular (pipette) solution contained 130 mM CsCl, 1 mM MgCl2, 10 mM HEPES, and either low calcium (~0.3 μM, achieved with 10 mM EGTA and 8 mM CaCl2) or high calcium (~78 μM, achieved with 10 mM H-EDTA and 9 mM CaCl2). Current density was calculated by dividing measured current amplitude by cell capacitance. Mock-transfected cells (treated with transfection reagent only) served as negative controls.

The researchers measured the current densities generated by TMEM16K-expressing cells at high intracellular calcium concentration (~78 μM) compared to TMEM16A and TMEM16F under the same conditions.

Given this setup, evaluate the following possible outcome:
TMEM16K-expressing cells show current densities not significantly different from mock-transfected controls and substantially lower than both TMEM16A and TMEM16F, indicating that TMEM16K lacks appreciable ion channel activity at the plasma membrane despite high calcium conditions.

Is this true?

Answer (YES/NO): YES